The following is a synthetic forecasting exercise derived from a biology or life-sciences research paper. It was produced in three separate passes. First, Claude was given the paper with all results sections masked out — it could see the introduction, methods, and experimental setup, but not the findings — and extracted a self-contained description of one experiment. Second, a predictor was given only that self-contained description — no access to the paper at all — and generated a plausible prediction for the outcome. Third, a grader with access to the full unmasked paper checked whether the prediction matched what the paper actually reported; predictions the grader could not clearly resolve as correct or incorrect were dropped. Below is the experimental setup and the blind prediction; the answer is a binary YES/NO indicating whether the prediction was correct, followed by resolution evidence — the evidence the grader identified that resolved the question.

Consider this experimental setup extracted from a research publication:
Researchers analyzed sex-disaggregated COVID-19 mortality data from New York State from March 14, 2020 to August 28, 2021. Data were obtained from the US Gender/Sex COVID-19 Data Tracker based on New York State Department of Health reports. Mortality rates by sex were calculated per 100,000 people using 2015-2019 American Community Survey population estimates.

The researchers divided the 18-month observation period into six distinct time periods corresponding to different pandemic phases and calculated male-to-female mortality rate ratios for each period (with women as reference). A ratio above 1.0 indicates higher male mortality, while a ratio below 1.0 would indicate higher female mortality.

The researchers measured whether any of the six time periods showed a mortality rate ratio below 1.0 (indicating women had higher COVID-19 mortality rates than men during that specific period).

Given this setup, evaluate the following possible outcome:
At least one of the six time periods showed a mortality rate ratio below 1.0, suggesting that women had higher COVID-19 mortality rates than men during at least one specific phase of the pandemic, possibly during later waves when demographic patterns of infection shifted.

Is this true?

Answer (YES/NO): NO